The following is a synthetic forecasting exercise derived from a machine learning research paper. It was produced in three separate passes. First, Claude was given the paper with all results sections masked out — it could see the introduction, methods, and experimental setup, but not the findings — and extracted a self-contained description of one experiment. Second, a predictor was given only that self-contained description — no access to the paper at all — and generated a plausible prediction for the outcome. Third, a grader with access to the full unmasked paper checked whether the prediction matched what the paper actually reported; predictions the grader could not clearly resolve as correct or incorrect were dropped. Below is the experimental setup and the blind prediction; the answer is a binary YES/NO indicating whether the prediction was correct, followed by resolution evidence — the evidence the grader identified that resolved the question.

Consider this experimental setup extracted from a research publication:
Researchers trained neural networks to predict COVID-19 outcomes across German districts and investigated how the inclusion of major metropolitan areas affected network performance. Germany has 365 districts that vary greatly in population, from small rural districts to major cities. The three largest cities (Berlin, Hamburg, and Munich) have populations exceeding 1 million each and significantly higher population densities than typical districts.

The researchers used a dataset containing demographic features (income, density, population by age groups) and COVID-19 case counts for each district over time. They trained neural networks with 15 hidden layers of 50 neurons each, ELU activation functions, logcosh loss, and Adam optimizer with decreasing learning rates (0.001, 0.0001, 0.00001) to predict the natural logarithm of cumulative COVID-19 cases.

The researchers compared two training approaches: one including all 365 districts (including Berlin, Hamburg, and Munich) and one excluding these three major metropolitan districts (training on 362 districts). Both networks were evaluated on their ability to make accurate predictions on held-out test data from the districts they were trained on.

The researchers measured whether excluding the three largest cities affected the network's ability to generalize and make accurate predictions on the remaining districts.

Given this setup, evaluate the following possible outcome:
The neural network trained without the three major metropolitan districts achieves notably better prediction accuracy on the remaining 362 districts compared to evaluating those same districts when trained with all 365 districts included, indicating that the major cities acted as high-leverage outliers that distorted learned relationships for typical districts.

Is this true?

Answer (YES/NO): YES